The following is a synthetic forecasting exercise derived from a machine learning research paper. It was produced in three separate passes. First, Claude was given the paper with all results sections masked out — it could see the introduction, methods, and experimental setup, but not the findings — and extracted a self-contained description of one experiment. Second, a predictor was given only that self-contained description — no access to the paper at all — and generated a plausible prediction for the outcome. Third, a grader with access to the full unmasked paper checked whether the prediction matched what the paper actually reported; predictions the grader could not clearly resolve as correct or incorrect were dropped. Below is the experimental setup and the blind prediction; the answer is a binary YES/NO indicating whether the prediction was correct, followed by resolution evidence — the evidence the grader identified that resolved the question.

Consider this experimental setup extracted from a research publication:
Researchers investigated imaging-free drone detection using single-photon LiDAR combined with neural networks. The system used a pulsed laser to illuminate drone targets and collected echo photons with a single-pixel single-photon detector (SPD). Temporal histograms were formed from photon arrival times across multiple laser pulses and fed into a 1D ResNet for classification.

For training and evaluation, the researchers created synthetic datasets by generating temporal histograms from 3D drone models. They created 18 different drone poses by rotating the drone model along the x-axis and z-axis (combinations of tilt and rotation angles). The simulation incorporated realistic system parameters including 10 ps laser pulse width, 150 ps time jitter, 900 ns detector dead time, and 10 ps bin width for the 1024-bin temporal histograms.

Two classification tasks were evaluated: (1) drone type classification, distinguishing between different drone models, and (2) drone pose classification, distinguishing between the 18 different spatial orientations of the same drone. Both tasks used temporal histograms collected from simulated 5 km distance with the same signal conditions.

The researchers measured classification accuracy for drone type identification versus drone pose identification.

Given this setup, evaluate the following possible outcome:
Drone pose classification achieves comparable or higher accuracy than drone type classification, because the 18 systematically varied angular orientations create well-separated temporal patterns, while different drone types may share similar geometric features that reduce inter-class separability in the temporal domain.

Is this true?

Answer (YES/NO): NO